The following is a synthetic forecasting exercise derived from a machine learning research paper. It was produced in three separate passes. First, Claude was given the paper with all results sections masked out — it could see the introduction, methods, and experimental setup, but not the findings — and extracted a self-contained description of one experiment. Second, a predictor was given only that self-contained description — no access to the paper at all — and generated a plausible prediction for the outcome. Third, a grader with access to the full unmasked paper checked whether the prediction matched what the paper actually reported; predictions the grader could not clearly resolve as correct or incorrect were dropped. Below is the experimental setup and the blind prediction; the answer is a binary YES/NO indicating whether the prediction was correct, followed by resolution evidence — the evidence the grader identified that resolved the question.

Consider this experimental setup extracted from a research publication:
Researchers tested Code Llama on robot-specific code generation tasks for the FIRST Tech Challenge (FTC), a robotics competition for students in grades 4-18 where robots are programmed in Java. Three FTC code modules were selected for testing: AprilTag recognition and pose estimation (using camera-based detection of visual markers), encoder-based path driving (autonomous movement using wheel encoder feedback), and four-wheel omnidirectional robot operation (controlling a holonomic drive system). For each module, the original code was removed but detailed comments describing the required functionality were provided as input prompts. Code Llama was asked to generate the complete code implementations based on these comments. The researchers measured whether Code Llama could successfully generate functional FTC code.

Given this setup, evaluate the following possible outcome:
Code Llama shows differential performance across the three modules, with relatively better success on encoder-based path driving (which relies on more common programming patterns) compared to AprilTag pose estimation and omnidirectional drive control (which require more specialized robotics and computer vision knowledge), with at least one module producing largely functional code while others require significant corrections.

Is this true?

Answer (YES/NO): NO